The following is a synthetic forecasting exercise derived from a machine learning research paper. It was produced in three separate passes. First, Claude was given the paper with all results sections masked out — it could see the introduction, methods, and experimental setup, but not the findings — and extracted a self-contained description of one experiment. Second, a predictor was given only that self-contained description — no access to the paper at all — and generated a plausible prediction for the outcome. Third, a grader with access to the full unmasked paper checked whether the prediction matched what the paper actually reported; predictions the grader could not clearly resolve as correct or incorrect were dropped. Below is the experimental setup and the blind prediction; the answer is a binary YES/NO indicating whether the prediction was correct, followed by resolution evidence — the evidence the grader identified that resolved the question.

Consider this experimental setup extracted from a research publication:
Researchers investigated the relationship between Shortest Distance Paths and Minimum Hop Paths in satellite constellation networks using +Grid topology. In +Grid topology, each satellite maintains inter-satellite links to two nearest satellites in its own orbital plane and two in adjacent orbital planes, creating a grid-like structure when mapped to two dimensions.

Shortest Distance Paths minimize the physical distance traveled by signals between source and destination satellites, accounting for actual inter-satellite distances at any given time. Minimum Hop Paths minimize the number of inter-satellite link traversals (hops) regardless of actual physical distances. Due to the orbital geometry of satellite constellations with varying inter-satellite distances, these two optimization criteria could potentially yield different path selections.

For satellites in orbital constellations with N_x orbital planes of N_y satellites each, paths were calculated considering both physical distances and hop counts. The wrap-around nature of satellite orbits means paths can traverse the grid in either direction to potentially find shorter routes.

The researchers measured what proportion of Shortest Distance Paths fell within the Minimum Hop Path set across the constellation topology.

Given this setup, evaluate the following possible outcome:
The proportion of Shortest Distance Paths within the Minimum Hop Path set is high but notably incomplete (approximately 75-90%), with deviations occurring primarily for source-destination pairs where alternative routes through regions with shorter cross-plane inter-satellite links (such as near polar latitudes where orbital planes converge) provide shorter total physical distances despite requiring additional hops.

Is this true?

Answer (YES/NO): NO